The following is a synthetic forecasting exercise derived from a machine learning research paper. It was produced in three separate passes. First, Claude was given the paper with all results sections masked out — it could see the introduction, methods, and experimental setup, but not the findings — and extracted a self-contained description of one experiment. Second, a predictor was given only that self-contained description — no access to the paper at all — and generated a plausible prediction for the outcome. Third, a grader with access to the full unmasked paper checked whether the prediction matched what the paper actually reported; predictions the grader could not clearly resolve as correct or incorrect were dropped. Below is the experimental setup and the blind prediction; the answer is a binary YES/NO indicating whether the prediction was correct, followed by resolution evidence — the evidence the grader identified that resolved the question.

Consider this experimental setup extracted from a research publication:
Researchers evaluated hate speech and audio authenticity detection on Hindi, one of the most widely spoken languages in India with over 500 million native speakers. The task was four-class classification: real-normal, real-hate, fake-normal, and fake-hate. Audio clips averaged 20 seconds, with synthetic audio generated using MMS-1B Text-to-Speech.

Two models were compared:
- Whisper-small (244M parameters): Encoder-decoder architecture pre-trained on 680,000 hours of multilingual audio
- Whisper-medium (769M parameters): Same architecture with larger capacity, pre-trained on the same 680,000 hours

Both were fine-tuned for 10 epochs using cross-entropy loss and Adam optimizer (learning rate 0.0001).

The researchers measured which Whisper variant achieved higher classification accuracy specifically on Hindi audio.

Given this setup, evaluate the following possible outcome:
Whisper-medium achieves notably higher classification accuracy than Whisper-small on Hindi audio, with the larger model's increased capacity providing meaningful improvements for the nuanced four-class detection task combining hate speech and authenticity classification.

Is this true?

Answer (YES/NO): NO